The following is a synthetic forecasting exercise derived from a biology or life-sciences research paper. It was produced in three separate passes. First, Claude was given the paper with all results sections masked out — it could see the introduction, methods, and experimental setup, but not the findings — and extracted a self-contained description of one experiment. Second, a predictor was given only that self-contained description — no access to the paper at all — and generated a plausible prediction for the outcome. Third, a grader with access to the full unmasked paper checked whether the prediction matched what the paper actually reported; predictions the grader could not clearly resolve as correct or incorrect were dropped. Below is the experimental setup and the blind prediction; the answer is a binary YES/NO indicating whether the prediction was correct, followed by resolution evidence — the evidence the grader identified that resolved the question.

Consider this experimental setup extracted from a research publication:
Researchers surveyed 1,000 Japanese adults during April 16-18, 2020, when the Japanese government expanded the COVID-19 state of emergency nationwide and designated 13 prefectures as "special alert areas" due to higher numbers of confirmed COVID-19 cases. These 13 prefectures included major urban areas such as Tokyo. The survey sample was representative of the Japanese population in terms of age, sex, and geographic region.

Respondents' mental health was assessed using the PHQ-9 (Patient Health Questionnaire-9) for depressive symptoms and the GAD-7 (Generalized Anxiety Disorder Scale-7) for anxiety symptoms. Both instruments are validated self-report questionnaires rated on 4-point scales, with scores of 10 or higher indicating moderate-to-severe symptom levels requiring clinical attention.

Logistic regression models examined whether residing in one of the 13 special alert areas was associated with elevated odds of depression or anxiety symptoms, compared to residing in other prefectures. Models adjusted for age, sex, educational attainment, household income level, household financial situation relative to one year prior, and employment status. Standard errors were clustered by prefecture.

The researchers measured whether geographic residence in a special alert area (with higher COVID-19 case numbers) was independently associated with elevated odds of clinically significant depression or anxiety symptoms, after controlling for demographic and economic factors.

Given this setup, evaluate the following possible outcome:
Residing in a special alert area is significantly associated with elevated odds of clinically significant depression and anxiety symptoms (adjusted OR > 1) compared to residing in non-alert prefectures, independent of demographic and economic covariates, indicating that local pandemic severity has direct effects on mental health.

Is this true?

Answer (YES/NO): NO